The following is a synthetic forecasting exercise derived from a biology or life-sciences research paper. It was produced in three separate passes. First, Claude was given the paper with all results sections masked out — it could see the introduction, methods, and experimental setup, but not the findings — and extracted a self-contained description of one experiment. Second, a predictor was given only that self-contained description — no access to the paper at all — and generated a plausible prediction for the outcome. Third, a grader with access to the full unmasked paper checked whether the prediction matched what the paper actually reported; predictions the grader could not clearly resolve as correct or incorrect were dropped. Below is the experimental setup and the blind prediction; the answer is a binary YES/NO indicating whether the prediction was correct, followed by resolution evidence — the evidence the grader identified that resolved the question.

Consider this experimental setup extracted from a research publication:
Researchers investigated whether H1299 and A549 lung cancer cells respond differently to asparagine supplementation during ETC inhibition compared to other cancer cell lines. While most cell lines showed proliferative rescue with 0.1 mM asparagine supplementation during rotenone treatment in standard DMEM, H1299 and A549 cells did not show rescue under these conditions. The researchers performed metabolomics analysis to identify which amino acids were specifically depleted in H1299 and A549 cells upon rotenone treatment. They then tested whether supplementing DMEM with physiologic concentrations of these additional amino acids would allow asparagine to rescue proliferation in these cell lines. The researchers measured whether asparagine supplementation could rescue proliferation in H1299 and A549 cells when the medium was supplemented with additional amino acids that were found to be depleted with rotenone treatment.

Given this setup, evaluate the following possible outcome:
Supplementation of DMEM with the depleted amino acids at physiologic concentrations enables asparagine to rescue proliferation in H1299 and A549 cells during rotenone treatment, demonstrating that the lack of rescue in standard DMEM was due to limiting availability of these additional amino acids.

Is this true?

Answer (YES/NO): YES